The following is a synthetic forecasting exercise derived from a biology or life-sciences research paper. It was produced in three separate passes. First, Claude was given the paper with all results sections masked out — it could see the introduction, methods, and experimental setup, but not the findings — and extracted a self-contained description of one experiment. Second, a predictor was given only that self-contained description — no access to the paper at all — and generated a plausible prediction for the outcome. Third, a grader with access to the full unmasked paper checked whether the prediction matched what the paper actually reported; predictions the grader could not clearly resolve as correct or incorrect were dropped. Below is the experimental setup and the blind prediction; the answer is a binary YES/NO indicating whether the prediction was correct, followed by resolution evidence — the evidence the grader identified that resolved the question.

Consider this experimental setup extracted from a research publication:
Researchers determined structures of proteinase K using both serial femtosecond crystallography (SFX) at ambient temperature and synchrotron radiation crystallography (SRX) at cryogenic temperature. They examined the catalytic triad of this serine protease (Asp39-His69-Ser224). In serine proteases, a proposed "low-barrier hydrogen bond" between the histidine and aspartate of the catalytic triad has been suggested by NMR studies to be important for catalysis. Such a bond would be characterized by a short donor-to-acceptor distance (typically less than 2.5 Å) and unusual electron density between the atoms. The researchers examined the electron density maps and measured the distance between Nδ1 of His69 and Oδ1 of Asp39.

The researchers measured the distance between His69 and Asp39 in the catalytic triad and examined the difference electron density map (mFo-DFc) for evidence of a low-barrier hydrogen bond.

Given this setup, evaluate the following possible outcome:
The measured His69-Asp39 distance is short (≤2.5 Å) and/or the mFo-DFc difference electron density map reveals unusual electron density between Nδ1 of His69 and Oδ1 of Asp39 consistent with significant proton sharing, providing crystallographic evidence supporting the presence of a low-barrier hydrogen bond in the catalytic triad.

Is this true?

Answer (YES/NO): NO